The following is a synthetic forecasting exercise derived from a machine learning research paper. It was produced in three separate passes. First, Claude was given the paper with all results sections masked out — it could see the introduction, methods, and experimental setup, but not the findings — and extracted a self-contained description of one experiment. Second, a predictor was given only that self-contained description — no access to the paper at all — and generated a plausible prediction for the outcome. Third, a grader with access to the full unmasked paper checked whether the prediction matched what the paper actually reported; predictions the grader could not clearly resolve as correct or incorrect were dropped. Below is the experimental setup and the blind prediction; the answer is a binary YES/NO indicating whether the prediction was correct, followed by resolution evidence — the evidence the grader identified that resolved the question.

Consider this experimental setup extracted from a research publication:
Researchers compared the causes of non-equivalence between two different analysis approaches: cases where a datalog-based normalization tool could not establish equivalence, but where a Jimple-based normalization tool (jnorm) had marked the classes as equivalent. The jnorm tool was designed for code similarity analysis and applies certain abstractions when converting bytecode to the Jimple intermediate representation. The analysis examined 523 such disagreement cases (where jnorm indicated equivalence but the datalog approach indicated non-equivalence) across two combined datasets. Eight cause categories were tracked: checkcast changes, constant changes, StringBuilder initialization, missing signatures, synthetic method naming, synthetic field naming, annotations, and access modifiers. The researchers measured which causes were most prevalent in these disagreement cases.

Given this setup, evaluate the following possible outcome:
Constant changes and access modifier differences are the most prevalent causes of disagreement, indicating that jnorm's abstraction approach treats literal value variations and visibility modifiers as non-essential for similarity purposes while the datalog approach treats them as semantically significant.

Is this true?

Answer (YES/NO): NO